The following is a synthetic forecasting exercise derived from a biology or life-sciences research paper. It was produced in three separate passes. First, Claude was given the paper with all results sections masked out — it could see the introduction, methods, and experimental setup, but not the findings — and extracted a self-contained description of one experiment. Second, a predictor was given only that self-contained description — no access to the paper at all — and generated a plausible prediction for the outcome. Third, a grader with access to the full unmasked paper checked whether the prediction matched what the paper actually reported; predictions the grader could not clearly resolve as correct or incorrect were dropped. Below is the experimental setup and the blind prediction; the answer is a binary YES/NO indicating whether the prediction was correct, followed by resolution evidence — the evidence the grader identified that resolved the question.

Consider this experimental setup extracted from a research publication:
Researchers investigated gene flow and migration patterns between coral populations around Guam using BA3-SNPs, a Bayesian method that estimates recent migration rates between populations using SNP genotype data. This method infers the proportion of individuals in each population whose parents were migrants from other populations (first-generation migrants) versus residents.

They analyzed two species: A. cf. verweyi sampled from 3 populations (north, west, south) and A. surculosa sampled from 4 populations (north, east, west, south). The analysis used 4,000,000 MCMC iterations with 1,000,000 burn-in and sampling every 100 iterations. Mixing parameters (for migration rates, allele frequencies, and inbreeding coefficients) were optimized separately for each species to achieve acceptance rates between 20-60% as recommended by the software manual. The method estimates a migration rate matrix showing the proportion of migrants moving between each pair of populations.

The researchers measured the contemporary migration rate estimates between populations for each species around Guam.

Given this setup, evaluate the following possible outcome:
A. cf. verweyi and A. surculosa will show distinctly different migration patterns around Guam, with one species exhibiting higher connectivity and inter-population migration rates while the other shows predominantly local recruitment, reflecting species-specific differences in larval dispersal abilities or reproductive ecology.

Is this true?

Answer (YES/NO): NO